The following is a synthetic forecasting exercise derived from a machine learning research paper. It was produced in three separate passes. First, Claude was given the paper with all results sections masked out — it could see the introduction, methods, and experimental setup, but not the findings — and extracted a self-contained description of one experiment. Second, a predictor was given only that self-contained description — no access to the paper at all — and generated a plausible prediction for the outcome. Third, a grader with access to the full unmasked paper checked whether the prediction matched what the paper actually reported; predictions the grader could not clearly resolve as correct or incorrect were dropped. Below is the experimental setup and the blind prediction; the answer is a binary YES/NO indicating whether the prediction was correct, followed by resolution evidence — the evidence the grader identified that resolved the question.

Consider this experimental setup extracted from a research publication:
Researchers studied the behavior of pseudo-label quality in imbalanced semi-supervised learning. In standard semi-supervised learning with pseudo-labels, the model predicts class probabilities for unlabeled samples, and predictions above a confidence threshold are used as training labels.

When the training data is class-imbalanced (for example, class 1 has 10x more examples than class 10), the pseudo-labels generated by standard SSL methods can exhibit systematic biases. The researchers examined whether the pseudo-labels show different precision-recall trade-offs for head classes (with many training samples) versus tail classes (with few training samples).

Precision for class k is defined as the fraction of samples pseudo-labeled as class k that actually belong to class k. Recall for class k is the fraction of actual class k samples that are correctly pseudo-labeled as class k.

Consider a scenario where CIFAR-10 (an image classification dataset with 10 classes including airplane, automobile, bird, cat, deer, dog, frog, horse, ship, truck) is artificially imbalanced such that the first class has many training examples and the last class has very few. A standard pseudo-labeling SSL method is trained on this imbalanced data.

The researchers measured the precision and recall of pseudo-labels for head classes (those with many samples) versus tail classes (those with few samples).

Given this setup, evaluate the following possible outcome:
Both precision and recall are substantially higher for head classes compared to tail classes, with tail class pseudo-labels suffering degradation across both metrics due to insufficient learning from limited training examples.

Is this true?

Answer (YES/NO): NO